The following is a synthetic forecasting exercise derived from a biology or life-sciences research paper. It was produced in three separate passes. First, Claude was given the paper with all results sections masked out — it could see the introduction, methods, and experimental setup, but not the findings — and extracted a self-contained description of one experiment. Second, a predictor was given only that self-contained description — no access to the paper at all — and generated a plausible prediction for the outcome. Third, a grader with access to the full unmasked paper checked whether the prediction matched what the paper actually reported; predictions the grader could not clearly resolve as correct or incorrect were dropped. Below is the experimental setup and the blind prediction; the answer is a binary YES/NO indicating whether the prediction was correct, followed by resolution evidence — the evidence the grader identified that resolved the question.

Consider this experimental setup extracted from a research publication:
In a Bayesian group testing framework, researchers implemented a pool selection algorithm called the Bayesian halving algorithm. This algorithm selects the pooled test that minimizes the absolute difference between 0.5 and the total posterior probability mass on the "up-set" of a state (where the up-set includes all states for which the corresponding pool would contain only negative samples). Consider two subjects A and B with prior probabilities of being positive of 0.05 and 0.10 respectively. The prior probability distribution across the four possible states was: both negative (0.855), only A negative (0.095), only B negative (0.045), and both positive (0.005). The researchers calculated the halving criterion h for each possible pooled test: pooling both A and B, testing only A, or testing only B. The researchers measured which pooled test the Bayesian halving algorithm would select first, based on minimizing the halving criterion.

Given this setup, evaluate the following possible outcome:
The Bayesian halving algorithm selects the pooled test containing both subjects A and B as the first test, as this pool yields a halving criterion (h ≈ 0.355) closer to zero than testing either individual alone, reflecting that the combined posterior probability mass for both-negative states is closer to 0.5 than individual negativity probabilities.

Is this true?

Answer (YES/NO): YES